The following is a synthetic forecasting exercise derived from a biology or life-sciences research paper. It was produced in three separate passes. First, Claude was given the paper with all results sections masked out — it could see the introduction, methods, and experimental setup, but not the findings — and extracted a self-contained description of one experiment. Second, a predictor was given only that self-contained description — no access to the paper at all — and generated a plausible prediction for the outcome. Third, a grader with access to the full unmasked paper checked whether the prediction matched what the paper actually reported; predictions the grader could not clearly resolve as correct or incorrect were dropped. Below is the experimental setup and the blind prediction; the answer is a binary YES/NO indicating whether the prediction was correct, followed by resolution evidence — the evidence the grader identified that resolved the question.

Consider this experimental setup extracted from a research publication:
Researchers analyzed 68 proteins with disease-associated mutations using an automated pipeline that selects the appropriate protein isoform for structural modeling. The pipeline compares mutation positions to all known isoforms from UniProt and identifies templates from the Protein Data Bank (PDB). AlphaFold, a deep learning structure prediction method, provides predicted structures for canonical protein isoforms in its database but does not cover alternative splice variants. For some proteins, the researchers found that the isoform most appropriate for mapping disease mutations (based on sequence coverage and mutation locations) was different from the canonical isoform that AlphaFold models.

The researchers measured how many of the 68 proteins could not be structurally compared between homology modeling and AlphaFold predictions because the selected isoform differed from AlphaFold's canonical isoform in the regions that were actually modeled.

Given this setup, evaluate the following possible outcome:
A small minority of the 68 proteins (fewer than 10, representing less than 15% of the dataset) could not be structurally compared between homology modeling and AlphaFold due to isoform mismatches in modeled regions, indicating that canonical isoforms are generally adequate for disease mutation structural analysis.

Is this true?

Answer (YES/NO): NO